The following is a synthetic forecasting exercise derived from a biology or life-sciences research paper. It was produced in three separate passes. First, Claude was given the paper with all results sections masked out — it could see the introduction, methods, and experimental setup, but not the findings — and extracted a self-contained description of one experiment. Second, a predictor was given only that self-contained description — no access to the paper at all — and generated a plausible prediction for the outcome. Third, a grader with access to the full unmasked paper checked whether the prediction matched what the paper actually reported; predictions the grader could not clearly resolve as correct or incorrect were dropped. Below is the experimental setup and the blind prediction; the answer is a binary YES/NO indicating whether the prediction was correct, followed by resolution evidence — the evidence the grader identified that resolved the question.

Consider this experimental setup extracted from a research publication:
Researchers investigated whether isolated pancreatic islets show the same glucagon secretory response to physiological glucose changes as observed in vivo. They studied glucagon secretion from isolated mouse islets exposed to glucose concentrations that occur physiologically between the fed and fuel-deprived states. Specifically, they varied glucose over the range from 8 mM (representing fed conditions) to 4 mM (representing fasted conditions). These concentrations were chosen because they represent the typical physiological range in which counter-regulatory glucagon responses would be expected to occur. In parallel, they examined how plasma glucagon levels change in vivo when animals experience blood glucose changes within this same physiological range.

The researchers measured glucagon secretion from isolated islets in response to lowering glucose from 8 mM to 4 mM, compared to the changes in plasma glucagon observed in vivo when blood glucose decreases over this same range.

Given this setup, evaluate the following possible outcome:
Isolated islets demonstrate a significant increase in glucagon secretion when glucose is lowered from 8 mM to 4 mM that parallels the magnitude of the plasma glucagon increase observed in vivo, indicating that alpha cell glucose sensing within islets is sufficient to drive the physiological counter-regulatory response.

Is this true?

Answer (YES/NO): NO